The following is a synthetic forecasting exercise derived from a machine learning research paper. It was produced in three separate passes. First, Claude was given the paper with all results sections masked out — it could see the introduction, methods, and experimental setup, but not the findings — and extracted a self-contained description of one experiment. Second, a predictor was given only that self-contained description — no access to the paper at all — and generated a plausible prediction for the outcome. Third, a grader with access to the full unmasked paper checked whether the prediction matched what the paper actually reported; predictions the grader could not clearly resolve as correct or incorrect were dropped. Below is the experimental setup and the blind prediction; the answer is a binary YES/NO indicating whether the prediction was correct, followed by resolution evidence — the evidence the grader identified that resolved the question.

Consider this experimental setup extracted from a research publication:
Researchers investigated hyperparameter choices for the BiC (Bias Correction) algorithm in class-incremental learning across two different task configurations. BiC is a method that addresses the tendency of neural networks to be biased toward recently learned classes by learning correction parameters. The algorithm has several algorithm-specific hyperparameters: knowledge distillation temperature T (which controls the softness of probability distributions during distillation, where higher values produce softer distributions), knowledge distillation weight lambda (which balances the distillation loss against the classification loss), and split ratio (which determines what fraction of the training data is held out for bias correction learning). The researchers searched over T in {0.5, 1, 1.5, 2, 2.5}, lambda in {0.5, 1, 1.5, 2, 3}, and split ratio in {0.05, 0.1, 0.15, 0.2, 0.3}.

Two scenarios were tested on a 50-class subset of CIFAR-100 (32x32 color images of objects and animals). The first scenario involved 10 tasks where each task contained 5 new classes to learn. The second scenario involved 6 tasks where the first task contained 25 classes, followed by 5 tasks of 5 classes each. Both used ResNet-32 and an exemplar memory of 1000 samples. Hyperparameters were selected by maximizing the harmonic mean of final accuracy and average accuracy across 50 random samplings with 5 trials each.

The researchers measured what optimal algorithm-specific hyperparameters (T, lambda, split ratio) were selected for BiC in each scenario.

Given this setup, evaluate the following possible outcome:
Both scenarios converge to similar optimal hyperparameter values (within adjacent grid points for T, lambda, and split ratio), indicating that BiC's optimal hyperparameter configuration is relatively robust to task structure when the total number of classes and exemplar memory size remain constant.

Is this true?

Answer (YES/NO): NO